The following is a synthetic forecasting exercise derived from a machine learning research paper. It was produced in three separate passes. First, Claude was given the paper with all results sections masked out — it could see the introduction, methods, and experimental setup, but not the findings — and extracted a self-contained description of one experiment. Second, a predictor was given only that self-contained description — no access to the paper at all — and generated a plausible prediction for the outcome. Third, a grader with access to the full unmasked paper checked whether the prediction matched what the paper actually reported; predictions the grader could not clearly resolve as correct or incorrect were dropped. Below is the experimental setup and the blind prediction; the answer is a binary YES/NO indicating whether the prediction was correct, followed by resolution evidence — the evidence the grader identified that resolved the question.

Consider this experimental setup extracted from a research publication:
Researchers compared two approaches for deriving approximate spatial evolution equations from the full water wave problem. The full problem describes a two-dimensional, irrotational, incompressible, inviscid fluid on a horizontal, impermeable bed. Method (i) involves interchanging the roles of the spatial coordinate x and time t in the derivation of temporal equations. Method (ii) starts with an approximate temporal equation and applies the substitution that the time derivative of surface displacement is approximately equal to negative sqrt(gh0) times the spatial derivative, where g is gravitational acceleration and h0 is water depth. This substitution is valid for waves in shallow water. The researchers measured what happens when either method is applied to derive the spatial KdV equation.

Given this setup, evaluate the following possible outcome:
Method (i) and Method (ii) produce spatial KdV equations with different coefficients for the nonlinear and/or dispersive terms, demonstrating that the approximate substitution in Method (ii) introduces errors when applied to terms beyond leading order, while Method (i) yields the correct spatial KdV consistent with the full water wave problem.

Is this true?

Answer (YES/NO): NO